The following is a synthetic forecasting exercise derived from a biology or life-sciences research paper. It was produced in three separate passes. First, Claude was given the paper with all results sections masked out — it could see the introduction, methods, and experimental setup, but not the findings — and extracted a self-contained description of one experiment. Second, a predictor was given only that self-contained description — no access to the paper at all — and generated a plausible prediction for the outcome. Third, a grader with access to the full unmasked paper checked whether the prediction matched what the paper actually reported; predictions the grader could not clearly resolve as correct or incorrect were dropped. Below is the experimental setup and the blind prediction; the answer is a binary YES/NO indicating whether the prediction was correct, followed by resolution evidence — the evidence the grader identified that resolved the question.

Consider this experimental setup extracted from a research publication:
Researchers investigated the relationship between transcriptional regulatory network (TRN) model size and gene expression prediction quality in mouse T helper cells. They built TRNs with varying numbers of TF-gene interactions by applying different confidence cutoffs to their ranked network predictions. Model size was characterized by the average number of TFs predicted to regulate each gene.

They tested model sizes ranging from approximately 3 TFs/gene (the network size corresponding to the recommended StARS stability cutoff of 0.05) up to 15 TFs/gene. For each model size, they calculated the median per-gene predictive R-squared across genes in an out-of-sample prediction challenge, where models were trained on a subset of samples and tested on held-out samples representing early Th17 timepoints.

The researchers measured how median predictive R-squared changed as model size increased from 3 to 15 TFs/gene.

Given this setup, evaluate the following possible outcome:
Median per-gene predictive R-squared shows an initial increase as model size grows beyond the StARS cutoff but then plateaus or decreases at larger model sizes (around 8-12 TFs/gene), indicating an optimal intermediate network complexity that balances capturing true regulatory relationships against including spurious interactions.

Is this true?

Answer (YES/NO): NO